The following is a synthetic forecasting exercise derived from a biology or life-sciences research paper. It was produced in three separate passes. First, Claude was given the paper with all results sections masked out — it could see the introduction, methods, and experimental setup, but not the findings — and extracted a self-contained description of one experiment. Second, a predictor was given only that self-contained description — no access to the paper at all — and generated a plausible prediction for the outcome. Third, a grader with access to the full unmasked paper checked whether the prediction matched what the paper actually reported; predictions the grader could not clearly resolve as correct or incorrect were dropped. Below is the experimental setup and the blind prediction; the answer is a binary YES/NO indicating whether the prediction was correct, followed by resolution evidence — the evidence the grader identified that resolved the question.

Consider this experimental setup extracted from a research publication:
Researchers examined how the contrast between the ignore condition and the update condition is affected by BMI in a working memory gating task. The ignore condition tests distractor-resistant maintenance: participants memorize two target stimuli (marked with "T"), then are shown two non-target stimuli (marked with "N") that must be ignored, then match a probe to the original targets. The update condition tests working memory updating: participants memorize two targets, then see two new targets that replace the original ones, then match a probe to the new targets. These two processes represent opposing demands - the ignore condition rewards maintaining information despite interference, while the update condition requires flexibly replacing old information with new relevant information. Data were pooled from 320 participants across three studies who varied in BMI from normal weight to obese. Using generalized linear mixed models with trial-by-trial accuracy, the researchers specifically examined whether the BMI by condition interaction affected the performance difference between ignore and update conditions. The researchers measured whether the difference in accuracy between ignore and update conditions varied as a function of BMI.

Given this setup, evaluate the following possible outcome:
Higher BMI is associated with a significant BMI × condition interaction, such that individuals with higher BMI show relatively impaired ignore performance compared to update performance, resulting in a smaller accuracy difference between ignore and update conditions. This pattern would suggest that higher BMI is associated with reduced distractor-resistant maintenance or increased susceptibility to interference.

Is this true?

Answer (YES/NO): NO